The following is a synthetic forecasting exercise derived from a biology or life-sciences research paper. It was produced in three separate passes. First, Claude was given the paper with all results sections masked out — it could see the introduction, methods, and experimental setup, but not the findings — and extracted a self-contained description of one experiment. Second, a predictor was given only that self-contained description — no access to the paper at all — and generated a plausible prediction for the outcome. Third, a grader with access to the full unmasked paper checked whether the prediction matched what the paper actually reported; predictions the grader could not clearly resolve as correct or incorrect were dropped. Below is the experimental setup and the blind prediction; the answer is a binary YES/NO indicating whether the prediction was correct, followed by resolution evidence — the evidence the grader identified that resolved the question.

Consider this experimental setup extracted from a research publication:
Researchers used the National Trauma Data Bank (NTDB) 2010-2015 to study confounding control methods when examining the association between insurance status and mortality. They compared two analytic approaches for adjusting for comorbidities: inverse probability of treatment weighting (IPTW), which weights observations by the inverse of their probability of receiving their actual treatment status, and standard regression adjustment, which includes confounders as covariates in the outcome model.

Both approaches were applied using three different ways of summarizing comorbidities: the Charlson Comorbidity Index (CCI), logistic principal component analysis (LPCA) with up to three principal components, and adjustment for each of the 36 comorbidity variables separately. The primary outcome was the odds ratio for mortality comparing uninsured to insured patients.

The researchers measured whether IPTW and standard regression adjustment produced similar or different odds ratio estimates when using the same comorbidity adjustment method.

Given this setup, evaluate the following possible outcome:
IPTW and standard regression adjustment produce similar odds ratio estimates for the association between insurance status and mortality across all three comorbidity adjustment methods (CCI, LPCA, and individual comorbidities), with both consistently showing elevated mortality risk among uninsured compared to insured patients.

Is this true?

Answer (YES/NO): NO